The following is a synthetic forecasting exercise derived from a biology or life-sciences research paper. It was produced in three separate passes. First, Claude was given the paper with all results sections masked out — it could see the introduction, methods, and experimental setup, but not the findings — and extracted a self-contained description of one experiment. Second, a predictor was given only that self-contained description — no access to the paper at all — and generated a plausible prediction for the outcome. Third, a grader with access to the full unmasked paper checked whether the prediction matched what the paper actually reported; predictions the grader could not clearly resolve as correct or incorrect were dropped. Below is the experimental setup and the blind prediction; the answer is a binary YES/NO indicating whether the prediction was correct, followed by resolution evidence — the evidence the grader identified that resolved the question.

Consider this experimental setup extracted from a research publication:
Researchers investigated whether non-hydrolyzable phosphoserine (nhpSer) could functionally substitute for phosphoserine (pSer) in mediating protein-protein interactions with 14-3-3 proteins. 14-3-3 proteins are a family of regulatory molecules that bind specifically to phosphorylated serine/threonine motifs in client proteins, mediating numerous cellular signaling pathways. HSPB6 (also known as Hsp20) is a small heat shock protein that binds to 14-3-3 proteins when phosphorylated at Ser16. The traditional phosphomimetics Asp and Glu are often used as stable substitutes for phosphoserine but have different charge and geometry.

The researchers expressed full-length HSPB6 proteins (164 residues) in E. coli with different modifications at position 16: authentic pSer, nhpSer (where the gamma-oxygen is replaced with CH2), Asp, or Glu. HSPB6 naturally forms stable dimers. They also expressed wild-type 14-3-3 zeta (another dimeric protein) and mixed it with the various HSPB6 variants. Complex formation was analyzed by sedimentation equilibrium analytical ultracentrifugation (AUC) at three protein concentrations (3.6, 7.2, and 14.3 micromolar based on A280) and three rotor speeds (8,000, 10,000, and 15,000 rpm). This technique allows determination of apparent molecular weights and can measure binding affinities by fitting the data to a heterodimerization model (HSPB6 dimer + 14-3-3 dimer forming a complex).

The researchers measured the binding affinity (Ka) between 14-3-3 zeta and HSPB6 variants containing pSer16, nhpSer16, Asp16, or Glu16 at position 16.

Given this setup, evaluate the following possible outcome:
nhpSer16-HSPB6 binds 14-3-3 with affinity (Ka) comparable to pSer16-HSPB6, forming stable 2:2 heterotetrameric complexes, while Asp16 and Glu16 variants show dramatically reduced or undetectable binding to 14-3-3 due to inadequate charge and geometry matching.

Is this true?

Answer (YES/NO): YES